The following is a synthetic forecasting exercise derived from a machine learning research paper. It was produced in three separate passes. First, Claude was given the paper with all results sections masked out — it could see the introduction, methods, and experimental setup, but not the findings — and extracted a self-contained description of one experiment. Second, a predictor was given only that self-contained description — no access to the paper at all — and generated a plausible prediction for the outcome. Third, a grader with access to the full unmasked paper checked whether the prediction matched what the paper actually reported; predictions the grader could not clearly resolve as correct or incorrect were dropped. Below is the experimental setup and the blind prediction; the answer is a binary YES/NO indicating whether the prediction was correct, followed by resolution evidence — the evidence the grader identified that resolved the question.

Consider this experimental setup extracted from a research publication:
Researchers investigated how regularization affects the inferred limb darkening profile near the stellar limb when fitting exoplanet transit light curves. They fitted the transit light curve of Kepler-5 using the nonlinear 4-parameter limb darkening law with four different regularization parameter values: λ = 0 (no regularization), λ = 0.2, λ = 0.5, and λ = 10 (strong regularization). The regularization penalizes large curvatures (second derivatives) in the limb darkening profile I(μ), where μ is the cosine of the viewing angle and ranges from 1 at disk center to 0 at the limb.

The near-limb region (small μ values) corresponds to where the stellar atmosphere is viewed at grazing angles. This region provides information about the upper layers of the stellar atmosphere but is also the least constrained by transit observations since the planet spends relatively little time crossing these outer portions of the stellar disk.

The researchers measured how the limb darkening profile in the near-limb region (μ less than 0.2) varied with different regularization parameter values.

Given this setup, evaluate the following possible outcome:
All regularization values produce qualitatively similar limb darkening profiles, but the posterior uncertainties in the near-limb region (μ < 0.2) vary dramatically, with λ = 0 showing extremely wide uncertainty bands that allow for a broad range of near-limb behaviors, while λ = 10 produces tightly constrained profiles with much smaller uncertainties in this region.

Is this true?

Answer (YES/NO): NO